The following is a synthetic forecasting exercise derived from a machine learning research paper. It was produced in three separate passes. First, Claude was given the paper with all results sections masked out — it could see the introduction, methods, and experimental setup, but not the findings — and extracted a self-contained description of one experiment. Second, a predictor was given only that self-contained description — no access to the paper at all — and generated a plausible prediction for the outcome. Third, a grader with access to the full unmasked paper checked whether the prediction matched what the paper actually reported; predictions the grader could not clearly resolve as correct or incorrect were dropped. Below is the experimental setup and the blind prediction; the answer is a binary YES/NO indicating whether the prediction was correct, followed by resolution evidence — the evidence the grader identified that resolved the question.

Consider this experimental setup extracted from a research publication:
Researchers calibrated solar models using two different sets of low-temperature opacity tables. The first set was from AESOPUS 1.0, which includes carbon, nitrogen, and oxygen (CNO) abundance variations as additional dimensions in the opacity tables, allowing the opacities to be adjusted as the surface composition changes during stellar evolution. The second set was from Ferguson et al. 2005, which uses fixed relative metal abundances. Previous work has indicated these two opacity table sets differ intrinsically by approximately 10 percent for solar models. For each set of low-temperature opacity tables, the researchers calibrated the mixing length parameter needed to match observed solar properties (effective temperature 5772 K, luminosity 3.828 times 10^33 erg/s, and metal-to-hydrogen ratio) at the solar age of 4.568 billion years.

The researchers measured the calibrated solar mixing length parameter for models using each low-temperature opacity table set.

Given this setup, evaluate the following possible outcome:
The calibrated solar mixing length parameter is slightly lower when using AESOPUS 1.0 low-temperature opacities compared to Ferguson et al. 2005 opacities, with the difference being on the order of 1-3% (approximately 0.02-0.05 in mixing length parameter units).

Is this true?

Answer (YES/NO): NO